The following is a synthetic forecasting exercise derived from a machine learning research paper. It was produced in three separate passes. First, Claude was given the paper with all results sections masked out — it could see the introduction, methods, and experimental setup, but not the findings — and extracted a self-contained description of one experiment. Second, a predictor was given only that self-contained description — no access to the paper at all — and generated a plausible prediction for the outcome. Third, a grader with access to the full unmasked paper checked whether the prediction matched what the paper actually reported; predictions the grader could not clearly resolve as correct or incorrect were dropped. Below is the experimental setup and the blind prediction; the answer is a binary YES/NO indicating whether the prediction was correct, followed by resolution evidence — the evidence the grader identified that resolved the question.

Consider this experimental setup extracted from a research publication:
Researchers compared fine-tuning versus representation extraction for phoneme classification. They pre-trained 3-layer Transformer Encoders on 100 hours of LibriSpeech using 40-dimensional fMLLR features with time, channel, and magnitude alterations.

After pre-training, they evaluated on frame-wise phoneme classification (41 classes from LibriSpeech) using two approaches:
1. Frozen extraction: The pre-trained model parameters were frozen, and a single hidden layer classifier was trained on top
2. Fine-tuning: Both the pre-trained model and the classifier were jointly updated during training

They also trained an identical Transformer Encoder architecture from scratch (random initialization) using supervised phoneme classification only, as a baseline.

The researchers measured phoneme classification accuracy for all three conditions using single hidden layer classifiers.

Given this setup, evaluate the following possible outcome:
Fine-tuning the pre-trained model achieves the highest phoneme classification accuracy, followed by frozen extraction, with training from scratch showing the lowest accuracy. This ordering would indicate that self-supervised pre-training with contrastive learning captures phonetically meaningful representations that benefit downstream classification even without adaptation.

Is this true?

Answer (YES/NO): NO